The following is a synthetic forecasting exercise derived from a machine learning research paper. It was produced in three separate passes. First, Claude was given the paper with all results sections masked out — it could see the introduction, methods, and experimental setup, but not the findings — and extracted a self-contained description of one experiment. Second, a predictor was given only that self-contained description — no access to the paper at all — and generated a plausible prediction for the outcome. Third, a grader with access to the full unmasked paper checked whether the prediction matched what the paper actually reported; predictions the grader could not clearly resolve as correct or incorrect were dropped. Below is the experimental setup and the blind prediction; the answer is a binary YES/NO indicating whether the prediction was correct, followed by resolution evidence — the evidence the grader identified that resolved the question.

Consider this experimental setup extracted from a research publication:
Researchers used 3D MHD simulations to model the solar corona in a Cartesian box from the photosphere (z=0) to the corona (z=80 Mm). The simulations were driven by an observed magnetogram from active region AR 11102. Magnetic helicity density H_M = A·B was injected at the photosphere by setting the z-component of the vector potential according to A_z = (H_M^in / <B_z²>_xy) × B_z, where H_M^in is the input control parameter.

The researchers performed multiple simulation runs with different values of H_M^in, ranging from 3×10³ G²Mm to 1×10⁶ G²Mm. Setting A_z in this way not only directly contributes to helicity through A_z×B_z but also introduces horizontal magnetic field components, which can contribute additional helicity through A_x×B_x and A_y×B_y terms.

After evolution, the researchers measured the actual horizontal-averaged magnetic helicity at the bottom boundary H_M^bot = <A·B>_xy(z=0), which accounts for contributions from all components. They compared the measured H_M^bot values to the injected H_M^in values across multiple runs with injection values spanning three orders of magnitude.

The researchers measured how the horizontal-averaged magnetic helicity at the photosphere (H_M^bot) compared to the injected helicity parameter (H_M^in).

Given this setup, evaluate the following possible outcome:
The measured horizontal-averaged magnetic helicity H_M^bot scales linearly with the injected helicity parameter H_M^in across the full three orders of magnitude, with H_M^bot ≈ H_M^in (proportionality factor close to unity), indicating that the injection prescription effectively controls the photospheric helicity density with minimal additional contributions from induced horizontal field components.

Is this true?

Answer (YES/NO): NO